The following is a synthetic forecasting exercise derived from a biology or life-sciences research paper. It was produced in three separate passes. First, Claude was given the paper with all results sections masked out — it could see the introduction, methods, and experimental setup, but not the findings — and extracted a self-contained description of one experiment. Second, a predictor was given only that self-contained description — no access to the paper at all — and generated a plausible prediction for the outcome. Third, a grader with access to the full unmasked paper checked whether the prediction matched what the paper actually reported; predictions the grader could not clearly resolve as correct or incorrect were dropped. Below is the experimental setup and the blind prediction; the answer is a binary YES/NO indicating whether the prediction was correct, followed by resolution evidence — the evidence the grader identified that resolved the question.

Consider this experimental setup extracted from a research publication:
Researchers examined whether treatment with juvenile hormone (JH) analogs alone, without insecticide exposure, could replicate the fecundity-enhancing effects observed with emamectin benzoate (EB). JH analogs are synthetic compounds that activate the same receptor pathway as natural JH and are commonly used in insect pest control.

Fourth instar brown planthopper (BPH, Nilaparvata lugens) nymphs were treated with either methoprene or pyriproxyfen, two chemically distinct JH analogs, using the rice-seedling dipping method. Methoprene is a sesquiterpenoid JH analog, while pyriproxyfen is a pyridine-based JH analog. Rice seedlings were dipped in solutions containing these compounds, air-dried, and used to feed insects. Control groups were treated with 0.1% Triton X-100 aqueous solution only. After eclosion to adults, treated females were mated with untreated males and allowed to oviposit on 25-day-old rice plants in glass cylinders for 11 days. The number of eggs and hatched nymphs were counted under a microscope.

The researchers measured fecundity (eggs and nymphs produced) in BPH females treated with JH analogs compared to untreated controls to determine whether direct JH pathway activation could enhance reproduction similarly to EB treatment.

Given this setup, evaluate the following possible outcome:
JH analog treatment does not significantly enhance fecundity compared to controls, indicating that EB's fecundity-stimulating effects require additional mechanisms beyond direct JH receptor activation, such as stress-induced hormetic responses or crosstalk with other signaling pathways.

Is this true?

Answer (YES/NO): NO